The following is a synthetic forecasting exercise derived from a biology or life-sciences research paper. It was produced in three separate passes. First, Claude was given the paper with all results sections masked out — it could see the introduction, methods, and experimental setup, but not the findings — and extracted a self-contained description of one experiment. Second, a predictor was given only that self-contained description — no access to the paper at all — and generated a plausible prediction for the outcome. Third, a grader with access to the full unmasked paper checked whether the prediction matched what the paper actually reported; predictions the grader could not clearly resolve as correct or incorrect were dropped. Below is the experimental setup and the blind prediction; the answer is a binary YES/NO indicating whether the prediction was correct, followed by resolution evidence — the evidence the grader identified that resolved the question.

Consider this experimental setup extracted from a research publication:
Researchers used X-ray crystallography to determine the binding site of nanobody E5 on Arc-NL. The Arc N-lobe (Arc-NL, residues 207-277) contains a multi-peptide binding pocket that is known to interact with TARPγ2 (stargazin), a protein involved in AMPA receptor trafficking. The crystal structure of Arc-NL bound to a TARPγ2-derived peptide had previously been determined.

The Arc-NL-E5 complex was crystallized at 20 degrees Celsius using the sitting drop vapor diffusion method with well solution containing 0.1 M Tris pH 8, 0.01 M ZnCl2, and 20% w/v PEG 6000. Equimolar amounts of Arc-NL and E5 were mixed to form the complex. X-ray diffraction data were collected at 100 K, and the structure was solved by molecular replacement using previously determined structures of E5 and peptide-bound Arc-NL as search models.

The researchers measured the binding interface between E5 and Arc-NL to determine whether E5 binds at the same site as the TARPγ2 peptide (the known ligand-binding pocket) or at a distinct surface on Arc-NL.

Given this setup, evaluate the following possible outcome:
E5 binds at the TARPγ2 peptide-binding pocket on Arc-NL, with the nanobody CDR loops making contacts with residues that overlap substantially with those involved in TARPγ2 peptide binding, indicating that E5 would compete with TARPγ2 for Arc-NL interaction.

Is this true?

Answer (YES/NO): YES